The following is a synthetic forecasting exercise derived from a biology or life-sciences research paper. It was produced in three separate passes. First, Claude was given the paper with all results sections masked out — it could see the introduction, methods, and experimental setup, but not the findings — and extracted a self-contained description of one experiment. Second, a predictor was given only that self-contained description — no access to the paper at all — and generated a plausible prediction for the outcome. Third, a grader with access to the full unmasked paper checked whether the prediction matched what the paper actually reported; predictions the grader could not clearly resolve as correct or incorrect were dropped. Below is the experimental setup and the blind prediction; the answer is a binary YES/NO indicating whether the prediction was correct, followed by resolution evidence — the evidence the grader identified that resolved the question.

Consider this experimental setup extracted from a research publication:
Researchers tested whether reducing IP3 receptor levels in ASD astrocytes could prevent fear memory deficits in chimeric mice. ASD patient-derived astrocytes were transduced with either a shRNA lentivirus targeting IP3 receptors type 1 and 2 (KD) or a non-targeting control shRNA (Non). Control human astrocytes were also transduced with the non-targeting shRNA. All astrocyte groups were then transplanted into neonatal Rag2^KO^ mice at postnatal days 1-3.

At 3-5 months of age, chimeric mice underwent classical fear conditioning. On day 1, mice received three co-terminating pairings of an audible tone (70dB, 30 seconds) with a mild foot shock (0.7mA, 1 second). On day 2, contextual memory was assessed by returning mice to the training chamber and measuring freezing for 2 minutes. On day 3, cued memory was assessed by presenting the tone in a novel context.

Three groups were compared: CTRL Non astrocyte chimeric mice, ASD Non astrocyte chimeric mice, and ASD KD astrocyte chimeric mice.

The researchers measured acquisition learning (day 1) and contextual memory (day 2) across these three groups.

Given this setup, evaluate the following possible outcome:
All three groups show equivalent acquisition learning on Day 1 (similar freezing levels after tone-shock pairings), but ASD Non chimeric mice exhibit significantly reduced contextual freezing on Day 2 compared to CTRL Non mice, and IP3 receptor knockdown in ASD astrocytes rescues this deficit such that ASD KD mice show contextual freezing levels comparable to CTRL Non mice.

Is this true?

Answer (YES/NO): YES